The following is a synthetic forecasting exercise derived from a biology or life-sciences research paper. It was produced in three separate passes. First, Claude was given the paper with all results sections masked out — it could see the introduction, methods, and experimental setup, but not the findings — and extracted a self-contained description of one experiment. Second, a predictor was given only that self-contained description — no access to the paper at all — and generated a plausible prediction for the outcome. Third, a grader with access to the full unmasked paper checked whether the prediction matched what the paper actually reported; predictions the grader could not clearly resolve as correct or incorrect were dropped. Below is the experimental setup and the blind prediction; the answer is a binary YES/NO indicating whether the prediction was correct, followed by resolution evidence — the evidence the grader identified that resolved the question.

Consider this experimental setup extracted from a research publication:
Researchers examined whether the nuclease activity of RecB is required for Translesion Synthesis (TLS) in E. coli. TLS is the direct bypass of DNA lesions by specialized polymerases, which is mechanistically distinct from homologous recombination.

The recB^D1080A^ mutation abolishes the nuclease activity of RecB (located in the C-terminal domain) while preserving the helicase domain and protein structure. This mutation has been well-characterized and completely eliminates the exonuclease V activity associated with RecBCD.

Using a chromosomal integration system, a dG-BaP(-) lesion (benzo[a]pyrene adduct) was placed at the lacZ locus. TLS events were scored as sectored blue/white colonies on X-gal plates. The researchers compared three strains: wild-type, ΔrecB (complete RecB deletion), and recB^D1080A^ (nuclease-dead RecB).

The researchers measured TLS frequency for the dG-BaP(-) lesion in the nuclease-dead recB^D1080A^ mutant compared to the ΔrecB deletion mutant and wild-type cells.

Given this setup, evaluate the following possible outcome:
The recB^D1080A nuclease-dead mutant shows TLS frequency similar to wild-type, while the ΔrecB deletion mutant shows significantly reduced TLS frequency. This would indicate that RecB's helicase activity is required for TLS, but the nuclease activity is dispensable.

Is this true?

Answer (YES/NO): NO